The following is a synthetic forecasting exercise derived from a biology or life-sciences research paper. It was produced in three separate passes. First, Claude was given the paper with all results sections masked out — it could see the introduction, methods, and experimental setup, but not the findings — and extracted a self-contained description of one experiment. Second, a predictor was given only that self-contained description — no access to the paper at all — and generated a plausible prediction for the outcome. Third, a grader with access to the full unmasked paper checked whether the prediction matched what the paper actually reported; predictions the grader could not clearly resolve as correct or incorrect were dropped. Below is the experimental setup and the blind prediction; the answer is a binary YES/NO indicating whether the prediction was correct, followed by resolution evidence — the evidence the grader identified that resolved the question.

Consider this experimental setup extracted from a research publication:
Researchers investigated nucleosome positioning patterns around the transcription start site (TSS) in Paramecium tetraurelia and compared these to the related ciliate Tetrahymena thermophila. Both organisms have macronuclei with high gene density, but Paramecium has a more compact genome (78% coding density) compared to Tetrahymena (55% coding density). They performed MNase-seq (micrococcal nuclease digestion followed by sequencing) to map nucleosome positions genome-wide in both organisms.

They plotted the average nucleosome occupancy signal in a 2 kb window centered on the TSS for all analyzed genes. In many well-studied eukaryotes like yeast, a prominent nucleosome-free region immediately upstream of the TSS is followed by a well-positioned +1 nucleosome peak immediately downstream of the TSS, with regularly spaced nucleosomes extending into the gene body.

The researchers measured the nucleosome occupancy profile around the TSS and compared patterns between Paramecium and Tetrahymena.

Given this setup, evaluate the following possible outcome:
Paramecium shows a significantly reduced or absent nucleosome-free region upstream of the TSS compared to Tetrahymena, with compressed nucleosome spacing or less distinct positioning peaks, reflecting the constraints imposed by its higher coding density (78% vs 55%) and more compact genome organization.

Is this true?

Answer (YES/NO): YES